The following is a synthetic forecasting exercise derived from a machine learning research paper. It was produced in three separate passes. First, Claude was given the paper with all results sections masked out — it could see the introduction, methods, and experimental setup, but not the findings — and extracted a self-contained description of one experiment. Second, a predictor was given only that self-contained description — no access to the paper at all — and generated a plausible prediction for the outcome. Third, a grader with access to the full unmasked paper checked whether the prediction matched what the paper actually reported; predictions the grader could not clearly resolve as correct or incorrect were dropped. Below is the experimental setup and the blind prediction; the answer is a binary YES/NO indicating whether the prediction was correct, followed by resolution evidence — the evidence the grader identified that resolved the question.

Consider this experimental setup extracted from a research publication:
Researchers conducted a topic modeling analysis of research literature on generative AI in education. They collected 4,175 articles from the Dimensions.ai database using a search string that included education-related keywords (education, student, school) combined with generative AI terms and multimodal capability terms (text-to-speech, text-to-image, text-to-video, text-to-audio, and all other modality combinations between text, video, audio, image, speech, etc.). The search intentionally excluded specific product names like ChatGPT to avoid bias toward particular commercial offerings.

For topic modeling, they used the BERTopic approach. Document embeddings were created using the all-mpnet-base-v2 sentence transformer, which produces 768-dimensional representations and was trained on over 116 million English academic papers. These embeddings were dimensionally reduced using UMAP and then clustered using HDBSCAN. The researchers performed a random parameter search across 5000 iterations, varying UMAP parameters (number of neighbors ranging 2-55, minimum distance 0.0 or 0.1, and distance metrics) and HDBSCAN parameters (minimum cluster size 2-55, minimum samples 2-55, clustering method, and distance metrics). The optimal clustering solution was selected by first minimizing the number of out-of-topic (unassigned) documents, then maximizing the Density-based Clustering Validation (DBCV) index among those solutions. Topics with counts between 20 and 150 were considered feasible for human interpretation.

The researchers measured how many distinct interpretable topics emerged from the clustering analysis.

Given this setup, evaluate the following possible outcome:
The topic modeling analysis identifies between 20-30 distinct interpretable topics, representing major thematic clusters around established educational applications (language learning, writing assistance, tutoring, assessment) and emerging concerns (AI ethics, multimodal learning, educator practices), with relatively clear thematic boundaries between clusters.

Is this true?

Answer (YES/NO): NO